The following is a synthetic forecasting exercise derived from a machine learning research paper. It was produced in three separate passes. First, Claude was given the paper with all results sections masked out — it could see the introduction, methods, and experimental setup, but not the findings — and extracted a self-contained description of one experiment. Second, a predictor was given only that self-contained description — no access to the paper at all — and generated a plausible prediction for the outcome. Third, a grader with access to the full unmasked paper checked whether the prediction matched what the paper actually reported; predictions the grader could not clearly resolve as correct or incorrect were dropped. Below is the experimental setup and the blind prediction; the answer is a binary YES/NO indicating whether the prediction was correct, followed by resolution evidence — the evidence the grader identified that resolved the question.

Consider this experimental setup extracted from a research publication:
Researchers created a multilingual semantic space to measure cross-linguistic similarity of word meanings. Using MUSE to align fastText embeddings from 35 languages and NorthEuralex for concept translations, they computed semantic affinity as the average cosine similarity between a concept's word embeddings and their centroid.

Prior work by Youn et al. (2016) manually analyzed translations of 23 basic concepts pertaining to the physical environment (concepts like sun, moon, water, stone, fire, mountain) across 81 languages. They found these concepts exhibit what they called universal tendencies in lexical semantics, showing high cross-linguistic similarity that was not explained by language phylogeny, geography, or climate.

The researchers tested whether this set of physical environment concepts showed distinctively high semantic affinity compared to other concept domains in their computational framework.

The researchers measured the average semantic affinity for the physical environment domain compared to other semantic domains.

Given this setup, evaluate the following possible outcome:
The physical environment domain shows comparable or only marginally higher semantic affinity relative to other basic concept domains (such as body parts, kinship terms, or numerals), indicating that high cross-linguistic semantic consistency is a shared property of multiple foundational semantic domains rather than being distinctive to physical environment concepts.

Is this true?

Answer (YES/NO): NO